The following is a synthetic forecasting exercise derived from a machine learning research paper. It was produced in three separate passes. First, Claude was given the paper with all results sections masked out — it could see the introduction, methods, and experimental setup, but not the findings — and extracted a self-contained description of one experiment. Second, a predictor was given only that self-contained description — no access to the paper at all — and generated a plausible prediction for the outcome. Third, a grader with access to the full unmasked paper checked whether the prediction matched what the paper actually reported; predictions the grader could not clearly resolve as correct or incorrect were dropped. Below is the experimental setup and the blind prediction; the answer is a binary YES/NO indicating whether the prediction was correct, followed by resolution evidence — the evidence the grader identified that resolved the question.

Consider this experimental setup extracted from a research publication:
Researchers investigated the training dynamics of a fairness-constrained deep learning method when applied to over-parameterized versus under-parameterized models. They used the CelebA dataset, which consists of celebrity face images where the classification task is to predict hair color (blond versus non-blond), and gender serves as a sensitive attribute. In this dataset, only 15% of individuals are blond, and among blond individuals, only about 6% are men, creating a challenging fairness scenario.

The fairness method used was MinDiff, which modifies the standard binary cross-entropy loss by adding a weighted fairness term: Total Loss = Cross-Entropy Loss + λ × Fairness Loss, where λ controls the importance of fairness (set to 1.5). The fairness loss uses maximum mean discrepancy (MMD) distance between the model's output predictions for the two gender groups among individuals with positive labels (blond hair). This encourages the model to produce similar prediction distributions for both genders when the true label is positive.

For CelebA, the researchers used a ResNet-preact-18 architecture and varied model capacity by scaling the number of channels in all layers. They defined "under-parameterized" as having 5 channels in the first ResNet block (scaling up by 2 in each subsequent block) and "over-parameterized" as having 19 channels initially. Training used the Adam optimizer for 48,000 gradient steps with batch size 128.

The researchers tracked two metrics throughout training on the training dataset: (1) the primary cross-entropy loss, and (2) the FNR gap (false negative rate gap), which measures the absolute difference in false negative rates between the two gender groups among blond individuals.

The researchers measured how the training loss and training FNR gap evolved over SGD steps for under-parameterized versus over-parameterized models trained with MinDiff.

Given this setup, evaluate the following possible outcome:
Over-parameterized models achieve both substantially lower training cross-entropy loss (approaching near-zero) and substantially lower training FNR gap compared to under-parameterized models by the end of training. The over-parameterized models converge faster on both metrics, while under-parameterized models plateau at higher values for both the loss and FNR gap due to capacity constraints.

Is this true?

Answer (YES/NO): YES